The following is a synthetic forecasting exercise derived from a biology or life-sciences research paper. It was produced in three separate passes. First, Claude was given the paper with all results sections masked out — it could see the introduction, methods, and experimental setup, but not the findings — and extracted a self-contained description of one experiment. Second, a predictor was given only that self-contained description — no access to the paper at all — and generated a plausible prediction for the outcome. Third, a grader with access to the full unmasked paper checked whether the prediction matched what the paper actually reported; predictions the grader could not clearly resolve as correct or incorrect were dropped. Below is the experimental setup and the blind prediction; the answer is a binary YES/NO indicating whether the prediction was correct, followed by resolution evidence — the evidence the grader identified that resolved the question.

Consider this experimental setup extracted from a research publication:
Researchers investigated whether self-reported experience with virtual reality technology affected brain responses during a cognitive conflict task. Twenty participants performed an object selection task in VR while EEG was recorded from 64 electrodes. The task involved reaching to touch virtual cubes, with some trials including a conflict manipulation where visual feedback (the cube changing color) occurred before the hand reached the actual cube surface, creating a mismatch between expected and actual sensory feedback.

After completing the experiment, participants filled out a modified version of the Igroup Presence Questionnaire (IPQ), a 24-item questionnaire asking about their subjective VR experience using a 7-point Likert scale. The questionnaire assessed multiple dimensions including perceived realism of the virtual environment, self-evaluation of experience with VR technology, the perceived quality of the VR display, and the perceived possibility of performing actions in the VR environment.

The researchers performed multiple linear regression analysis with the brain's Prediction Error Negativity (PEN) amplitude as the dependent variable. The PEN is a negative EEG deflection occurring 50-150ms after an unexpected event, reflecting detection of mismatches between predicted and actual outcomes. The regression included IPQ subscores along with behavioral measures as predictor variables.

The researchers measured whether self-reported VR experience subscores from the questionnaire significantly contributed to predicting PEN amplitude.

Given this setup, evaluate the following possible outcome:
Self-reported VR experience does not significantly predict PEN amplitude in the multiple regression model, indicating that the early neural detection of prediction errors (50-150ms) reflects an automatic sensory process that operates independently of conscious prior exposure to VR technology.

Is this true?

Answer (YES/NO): NO